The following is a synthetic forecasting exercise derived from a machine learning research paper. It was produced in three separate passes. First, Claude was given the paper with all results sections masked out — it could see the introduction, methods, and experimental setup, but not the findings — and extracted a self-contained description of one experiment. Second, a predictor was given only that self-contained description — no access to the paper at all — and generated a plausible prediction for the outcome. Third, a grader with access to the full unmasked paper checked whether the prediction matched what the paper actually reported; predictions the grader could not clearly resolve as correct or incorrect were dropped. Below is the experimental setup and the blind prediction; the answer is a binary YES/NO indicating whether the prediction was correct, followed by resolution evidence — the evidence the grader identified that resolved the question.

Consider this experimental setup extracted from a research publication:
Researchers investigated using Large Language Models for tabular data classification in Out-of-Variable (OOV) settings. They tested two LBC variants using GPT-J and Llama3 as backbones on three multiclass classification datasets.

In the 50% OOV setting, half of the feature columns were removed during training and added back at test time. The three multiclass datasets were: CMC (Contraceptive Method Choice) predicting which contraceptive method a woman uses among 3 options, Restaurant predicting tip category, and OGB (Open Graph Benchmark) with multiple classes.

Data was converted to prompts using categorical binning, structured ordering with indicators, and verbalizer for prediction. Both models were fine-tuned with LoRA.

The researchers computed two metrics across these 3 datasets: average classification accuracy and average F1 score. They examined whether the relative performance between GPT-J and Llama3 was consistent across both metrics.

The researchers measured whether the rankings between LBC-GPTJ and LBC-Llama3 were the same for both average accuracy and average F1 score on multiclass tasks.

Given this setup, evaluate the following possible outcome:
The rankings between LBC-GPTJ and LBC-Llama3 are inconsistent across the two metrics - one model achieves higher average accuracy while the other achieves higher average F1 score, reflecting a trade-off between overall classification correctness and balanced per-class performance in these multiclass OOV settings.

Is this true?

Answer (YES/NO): NO